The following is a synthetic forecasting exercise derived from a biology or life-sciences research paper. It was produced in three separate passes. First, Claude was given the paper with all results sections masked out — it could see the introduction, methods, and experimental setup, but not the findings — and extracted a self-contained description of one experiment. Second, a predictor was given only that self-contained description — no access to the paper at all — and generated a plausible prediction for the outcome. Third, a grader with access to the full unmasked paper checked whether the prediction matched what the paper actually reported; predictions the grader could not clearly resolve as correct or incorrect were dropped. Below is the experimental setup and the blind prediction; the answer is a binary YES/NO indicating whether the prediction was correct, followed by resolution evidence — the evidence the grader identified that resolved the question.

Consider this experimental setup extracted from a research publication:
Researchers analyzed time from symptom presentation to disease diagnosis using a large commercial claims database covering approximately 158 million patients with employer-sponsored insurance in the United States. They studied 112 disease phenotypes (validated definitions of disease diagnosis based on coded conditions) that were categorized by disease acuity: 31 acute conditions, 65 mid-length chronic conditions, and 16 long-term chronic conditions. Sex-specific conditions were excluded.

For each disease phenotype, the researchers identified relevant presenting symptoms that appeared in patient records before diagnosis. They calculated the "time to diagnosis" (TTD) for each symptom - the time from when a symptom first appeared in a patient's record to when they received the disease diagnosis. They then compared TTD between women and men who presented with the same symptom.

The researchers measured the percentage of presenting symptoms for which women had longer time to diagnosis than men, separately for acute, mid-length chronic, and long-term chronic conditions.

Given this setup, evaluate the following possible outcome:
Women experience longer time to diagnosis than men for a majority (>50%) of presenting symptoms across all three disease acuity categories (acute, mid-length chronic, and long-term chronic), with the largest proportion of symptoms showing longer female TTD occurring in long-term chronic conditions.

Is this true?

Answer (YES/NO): NO